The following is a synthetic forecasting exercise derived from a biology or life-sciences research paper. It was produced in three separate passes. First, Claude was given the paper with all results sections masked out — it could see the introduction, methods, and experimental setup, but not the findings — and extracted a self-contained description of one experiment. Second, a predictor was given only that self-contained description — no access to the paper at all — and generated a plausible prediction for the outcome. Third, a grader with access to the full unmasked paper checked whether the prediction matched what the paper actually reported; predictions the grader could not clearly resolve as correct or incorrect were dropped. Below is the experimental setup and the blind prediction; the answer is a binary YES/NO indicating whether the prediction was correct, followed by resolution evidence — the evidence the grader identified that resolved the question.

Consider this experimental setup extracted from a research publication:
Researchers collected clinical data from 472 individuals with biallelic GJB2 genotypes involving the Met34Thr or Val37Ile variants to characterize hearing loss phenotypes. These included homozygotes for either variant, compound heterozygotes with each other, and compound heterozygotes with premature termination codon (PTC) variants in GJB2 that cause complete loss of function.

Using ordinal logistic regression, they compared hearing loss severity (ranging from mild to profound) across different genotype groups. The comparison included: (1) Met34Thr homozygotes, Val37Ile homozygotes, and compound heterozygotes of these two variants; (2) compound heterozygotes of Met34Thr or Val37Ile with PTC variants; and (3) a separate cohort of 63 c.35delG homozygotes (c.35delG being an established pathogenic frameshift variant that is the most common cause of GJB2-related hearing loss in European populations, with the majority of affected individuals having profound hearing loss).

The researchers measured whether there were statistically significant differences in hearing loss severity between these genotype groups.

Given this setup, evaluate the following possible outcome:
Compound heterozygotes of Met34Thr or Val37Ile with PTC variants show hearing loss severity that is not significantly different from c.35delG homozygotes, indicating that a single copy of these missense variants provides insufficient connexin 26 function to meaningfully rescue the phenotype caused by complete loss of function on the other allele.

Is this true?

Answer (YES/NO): NO